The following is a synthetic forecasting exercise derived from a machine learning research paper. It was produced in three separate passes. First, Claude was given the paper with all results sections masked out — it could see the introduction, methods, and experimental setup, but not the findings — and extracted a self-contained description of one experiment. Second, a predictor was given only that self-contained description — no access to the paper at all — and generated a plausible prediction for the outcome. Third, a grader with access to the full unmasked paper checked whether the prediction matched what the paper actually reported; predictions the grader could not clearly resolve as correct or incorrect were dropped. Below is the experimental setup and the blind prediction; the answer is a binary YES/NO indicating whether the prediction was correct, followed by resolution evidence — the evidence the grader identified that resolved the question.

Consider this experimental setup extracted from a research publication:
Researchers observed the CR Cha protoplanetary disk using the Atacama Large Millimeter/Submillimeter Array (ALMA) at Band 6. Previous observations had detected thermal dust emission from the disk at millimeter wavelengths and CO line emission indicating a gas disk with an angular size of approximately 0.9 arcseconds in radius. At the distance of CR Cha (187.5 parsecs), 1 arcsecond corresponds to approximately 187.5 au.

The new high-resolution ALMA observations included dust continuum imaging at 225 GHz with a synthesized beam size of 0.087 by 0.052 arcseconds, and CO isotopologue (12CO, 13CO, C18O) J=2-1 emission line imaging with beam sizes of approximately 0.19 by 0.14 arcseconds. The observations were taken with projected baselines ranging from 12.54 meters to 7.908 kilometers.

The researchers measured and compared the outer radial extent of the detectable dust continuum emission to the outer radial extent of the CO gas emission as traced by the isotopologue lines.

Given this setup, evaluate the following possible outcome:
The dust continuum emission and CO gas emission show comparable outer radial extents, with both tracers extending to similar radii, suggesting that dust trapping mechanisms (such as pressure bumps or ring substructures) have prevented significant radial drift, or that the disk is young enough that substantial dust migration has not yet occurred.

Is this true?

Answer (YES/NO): NO